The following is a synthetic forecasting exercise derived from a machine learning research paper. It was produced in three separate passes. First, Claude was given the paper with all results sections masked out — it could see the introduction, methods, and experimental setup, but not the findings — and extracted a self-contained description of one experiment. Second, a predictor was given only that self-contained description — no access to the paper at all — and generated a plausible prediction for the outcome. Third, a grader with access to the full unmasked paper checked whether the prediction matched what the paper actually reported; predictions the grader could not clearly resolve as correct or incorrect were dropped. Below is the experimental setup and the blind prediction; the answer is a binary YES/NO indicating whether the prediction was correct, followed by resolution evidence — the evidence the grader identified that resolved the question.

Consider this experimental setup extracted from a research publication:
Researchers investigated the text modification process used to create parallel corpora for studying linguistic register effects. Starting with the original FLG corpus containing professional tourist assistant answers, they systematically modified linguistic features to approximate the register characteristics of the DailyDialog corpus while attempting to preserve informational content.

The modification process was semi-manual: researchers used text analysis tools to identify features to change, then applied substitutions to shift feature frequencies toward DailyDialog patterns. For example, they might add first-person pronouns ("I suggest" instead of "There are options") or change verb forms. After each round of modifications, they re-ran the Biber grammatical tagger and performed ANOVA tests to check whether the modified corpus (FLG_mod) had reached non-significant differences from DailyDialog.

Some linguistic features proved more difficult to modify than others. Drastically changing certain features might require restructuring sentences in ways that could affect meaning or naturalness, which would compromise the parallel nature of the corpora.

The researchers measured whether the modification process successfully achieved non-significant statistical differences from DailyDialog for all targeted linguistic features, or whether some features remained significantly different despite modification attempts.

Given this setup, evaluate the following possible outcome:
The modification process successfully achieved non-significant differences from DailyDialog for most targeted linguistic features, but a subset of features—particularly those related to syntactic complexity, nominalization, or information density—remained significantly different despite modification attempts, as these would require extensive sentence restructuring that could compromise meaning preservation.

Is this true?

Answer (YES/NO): NO